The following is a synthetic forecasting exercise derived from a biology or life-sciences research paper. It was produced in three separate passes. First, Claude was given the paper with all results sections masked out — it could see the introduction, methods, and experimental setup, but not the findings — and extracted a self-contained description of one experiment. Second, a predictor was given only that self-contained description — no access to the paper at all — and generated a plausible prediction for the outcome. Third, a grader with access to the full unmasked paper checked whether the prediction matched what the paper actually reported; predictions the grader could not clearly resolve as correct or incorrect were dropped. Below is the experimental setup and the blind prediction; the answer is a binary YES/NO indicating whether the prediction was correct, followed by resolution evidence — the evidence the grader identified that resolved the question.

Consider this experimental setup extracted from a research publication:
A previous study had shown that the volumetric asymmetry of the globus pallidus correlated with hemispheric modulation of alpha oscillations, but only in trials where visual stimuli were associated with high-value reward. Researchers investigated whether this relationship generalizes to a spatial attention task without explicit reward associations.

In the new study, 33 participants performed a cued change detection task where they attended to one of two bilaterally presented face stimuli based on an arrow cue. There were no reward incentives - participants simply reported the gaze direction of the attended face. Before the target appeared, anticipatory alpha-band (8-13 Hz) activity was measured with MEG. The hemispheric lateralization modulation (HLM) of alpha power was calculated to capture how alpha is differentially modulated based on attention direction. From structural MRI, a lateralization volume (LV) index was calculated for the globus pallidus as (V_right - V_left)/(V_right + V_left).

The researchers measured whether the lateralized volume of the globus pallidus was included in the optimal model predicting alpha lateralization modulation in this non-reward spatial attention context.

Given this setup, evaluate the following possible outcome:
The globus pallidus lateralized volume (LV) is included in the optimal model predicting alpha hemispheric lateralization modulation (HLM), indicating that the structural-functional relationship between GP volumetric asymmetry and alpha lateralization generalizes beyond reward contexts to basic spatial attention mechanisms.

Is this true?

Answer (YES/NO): YES